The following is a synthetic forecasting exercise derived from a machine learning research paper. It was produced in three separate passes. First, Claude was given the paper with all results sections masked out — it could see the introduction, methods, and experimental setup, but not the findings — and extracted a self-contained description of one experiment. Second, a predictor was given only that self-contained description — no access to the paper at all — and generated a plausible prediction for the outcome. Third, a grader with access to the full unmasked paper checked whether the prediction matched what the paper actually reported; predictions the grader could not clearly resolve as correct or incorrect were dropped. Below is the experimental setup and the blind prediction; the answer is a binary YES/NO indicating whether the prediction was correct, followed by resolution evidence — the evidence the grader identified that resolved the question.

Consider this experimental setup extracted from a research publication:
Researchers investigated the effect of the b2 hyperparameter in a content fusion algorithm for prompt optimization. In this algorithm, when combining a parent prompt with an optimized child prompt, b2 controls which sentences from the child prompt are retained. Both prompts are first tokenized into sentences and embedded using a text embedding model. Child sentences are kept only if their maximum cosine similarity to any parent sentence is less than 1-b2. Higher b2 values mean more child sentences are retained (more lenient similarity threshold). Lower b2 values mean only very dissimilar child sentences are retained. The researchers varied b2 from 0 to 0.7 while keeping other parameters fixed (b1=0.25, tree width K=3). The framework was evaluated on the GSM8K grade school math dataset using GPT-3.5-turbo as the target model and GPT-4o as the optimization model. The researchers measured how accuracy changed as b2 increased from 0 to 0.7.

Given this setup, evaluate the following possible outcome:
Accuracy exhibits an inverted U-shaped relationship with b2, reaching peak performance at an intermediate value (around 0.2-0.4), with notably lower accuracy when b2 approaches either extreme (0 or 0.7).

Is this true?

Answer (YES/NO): NO